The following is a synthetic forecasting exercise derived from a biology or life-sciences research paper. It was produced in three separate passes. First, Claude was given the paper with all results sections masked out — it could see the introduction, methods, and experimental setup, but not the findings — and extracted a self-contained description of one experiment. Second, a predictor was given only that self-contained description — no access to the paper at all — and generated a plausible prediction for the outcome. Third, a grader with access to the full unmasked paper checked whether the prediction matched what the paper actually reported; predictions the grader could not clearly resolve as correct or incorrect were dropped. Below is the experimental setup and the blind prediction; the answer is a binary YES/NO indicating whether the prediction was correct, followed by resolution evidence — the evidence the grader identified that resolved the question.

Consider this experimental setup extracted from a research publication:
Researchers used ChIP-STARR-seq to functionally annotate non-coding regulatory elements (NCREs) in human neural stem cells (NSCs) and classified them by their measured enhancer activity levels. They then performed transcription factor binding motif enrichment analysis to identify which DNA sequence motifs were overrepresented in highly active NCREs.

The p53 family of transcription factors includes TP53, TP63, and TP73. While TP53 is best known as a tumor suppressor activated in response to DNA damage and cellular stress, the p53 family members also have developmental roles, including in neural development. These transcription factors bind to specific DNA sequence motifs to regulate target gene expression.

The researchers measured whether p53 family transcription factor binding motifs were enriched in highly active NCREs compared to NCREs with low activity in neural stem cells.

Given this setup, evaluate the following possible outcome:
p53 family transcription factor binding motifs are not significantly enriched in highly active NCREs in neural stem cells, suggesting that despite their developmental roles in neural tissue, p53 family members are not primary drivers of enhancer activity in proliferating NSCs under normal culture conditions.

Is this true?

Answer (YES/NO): NO